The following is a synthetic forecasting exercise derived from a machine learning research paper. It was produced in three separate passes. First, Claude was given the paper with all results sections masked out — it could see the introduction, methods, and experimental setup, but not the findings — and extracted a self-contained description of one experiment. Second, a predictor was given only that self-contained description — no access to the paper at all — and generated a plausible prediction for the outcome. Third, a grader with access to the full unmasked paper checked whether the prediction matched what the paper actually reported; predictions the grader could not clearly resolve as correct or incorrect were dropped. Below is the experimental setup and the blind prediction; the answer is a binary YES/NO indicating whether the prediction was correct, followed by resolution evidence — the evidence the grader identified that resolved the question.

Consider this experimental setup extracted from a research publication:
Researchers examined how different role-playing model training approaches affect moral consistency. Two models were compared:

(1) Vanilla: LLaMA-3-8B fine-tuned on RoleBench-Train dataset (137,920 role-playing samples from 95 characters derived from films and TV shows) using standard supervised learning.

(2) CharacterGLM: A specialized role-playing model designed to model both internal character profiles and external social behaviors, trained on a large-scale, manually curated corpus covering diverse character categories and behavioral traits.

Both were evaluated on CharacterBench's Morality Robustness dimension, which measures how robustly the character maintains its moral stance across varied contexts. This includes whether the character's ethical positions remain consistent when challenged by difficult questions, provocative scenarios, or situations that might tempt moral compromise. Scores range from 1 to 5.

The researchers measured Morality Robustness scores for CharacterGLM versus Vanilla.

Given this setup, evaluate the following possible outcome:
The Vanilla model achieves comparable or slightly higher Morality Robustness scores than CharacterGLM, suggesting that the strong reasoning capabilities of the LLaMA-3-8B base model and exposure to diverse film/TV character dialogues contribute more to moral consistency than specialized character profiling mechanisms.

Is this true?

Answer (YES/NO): NO